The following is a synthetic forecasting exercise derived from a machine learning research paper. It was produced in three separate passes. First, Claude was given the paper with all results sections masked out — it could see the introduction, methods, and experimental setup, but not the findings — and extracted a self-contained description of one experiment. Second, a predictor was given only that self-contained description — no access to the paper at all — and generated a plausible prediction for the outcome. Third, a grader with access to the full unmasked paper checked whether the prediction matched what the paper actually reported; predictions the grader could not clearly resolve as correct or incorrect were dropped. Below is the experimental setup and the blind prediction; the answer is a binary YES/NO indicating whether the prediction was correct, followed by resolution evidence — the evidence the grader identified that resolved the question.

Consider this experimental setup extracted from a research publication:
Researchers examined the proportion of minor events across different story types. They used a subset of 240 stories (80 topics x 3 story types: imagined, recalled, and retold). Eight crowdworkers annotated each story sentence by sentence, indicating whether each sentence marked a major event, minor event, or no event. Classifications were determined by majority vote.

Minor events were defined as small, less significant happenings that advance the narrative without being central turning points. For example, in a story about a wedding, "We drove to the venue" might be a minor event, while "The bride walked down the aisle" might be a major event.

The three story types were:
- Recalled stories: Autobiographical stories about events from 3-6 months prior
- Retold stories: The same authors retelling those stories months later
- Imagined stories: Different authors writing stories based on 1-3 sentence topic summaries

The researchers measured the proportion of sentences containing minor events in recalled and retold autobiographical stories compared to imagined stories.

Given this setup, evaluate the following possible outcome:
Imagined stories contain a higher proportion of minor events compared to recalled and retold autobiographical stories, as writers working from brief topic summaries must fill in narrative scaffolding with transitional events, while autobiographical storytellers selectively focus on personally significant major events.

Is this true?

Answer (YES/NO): NO